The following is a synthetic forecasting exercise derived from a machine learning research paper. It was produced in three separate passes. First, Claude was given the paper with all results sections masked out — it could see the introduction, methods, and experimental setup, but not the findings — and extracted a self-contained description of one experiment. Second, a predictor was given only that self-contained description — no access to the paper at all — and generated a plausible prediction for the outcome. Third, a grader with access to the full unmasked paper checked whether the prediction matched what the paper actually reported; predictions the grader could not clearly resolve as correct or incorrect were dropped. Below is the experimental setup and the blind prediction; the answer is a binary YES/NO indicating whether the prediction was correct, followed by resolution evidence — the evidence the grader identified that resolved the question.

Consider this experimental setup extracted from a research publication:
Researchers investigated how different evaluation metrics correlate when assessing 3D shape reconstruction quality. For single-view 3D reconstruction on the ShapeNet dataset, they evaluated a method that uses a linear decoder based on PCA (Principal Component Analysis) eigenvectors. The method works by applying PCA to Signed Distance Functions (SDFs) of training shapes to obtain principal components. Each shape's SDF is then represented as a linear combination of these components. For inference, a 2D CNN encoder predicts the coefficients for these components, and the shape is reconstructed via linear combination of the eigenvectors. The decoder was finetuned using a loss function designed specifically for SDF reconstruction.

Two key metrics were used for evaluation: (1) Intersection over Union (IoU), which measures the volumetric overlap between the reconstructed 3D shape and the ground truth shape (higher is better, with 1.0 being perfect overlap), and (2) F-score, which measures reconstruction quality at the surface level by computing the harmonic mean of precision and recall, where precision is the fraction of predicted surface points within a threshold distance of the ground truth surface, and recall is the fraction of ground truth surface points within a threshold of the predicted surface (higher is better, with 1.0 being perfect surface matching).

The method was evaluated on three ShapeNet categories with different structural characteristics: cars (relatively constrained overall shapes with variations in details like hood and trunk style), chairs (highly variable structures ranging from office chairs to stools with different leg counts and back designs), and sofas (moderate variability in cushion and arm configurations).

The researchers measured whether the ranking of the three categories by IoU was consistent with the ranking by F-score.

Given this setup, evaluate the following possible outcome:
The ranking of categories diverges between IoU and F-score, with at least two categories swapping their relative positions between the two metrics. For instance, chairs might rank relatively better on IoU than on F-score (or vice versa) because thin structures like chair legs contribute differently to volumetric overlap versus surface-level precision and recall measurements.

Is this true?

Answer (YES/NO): NO